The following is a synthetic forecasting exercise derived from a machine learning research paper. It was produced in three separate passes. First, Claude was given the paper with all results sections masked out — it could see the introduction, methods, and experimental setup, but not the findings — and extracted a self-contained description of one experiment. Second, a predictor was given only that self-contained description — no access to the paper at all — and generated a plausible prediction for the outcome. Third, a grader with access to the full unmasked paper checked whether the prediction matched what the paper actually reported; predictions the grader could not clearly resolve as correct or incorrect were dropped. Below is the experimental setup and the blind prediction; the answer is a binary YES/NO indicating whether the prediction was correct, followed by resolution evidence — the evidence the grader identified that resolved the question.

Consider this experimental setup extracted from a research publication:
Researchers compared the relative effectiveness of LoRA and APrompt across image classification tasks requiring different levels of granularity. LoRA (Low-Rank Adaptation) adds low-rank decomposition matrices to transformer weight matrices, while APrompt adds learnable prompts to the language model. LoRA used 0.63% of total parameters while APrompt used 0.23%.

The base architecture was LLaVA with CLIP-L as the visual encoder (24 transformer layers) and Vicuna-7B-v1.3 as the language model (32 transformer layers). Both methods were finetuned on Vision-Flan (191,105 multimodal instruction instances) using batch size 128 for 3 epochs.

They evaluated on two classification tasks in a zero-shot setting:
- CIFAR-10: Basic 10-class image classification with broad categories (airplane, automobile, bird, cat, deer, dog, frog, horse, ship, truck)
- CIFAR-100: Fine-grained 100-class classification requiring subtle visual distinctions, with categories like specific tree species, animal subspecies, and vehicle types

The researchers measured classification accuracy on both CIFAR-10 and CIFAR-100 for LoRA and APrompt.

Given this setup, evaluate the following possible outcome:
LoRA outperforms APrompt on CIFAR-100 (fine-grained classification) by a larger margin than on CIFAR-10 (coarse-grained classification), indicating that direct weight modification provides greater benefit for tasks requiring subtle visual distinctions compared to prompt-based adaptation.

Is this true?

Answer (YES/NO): NO